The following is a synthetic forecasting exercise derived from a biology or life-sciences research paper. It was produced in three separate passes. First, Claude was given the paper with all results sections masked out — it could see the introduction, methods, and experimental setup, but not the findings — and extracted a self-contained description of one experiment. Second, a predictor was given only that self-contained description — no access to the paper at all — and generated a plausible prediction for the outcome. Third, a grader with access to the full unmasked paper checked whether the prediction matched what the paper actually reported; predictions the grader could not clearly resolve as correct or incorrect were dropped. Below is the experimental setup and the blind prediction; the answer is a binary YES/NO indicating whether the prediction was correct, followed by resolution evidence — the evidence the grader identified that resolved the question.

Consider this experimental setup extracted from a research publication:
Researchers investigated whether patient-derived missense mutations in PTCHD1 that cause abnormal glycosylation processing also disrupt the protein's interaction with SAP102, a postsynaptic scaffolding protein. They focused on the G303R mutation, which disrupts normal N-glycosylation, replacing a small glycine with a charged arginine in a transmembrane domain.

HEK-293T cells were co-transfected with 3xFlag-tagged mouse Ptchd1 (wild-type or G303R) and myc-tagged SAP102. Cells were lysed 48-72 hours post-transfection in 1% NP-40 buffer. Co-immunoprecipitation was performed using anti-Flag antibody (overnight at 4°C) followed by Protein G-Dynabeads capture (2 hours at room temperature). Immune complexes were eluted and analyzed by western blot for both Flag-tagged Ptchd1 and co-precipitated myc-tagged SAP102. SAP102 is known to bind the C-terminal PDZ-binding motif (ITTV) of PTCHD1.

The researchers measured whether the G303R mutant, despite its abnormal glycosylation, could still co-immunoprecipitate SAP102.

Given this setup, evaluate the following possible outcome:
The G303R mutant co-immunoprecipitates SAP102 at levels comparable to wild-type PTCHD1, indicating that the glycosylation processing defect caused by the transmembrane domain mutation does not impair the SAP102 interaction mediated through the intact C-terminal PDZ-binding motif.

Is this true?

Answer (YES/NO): YES